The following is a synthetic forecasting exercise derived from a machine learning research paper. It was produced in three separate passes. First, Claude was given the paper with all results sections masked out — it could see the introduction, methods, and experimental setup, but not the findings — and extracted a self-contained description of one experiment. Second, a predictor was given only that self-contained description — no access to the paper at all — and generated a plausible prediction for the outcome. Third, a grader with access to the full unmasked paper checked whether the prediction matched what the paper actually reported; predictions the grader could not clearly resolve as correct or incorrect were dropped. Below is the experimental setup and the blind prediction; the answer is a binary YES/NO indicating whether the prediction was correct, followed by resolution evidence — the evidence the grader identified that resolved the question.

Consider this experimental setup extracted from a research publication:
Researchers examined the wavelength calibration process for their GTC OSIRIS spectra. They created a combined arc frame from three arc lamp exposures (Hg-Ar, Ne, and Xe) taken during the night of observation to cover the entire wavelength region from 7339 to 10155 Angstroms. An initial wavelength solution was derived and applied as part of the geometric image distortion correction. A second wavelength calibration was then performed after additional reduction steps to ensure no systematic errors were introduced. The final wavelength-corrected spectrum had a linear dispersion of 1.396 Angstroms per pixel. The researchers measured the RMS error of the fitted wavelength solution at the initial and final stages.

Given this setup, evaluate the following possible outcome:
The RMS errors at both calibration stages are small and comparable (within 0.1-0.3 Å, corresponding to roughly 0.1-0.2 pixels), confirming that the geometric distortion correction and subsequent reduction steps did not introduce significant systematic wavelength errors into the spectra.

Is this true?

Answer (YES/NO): NO